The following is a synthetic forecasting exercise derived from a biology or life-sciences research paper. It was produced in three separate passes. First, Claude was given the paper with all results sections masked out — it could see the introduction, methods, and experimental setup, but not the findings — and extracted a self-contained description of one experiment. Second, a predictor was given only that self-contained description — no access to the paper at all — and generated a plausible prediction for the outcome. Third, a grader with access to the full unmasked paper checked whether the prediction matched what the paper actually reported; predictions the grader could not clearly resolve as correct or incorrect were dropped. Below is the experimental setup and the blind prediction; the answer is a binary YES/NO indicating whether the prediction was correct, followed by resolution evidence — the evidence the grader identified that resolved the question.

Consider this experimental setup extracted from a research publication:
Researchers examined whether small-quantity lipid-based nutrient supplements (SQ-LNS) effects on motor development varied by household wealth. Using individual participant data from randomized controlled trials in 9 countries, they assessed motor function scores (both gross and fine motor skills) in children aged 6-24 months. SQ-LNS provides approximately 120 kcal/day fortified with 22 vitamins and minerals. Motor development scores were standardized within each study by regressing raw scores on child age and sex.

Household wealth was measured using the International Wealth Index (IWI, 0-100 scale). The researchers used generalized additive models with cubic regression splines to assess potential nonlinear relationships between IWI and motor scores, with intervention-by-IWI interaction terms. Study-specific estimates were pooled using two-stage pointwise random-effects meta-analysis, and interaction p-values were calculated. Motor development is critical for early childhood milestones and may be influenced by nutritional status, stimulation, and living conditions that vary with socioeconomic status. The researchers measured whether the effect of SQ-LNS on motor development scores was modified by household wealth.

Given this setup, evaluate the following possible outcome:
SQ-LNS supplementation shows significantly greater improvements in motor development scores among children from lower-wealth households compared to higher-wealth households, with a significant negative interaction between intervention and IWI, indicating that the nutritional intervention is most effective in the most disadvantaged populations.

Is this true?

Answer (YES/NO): NO